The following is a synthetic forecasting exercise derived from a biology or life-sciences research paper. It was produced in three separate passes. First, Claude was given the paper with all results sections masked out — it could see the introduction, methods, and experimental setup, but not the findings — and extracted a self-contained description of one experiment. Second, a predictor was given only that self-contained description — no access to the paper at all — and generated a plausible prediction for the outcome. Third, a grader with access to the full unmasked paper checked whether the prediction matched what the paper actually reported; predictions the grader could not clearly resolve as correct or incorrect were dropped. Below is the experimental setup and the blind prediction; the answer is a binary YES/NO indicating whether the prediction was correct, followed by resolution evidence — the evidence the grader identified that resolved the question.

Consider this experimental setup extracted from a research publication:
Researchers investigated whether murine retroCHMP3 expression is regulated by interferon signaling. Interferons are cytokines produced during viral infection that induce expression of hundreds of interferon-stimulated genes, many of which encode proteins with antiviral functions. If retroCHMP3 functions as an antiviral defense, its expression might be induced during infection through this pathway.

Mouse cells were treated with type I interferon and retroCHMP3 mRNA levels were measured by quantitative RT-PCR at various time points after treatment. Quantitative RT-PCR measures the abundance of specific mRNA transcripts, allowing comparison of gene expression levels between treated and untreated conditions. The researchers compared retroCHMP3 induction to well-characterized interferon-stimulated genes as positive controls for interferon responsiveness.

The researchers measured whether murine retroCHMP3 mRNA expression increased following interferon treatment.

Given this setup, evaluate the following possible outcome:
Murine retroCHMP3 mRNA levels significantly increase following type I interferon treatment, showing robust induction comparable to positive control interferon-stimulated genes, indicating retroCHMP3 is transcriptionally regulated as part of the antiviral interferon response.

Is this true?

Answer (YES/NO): NO